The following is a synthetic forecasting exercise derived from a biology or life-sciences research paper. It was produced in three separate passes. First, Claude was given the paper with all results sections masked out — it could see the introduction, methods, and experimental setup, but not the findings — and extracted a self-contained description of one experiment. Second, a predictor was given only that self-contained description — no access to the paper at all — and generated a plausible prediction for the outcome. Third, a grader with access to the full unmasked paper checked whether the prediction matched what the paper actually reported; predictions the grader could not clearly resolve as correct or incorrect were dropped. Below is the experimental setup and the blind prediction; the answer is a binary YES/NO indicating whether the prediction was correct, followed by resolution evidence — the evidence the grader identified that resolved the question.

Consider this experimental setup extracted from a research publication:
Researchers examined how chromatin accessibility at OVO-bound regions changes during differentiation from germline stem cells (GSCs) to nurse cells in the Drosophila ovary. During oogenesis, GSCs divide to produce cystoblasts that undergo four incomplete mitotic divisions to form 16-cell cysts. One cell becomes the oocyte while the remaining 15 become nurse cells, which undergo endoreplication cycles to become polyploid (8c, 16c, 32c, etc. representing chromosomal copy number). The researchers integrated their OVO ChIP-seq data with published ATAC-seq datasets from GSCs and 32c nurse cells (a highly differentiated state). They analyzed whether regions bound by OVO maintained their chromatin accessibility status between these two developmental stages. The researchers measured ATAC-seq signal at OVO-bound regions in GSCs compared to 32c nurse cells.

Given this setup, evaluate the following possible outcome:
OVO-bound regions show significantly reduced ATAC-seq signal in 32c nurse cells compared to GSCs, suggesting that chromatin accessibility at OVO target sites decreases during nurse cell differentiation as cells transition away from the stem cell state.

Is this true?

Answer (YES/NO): NO